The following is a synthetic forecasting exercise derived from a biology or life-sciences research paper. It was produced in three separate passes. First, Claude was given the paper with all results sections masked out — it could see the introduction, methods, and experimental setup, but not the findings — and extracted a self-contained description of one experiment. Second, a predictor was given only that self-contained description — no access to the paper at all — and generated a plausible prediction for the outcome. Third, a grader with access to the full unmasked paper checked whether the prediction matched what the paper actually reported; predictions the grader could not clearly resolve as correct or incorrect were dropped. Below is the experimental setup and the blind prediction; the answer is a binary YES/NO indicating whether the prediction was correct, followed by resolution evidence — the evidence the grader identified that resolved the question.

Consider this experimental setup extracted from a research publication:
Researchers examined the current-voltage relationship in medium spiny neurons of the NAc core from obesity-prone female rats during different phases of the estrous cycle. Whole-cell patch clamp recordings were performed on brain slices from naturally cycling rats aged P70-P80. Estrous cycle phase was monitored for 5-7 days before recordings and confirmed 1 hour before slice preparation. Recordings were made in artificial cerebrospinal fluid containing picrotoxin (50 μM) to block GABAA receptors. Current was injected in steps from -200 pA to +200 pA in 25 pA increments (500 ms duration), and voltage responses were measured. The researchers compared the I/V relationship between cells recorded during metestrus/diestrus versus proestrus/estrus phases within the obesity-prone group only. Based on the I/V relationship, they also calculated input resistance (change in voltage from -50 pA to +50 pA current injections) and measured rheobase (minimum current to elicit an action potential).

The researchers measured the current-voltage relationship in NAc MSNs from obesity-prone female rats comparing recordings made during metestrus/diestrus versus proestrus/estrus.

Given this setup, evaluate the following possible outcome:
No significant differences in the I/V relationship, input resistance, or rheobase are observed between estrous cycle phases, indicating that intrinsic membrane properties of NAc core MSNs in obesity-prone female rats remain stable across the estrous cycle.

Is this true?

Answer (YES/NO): NO